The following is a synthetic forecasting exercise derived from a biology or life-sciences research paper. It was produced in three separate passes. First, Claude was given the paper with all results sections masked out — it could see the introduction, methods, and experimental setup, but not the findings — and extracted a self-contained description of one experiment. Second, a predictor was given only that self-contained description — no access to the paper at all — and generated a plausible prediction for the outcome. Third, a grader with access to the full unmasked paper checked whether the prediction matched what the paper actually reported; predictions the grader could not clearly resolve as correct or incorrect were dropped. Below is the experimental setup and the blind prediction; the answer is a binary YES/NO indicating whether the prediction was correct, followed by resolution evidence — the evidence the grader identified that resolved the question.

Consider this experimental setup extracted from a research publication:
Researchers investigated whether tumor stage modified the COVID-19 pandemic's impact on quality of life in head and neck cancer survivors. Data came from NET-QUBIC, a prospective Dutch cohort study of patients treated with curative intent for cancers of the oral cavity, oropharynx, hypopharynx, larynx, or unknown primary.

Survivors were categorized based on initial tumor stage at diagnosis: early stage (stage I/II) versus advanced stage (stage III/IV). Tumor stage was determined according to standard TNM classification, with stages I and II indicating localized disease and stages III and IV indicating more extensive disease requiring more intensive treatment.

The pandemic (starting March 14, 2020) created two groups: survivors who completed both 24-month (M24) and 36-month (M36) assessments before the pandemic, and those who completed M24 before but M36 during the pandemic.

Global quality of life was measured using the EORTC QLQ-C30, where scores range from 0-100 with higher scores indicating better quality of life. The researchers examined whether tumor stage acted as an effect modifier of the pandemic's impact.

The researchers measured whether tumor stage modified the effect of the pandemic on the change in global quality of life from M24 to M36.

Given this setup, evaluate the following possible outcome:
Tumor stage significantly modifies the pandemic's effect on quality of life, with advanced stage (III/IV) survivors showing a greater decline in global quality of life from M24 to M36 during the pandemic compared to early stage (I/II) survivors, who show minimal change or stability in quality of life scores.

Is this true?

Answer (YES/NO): NO